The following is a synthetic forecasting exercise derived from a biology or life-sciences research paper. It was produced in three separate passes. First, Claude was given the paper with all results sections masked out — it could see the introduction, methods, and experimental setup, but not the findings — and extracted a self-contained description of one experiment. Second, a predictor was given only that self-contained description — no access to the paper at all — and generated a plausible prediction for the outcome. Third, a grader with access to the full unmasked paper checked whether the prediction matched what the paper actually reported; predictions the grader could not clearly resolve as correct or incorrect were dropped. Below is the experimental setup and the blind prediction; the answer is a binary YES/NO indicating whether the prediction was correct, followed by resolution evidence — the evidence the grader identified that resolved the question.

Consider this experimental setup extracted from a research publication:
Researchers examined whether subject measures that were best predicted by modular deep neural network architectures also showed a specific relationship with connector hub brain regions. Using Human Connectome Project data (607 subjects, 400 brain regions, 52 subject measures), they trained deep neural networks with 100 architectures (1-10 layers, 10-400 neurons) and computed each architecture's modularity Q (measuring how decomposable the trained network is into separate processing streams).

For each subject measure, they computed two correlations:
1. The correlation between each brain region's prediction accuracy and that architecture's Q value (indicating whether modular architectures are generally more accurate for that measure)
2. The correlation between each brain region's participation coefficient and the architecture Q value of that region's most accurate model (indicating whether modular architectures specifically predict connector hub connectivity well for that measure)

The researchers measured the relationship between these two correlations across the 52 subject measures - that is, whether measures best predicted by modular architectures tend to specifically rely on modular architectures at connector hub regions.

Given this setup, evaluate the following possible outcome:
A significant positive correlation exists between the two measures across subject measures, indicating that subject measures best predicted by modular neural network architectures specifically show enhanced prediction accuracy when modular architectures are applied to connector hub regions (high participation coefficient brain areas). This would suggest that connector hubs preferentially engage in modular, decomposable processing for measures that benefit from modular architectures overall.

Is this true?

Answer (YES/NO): YES